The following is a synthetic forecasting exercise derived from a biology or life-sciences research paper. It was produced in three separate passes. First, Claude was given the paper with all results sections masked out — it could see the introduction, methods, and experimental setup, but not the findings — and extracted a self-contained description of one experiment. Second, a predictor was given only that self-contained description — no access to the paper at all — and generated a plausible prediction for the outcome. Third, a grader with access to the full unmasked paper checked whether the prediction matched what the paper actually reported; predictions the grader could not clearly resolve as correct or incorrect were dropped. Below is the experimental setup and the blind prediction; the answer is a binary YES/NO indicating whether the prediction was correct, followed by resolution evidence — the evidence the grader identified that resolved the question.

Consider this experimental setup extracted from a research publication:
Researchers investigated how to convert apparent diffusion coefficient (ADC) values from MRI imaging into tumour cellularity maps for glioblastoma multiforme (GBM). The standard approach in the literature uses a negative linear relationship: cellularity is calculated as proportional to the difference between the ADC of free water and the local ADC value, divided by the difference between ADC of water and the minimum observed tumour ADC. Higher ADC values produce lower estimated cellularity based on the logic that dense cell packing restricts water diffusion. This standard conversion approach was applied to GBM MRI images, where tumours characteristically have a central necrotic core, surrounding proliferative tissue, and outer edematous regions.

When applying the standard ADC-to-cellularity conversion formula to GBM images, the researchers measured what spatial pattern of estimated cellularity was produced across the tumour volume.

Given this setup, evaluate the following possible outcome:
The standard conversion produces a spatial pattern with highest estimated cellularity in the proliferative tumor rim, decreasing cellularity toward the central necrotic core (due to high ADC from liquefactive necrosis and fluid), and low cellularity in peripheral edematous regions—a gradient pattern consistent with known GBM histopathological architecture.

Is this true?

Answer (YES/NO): NO